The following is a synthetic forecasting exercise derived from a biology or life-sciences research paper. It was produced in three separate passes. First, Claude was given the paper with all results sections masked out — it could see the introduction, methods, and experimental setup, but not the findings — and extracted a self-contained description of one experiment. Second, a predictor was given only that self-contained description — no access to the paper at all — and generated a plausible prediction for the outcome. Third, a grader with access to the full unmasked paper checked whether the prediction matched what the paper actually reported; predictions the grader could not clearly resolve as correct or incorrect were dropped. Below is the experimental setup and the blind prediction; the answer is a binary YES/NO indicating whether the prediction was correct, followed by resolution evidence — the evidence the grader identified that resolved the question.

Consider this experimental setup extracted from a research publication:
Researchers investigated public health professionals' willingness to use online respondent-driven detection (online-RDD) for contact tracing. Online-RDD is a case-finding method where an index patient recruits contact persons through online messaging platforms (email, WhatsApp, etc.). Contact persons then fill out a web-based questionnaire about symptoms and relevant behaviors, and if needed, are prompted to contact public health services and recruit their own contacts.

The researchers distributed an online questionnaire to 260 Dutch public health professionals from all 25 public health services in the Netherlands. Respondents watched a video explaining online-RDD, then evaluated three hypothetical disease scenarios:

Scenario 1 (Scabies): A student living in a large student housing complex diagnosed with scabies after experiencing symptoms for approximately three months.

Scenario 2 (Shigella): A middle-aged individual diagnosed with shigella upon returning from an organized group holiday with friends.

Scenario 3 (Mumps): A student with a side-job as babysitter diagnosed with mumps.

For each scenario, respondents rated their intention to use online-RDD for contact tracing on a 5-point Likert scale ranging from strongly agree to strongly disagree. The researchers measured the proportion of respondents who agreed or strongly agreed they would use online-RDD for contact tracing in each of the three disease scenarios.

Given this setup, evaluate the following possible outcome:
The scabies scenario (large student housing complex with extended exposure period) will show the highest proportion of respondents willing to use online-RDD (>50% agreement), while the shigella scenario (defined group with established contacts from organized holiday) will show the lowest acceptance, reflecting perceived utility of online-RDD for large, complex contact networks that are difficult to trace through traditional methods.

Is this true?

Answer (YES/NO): NO